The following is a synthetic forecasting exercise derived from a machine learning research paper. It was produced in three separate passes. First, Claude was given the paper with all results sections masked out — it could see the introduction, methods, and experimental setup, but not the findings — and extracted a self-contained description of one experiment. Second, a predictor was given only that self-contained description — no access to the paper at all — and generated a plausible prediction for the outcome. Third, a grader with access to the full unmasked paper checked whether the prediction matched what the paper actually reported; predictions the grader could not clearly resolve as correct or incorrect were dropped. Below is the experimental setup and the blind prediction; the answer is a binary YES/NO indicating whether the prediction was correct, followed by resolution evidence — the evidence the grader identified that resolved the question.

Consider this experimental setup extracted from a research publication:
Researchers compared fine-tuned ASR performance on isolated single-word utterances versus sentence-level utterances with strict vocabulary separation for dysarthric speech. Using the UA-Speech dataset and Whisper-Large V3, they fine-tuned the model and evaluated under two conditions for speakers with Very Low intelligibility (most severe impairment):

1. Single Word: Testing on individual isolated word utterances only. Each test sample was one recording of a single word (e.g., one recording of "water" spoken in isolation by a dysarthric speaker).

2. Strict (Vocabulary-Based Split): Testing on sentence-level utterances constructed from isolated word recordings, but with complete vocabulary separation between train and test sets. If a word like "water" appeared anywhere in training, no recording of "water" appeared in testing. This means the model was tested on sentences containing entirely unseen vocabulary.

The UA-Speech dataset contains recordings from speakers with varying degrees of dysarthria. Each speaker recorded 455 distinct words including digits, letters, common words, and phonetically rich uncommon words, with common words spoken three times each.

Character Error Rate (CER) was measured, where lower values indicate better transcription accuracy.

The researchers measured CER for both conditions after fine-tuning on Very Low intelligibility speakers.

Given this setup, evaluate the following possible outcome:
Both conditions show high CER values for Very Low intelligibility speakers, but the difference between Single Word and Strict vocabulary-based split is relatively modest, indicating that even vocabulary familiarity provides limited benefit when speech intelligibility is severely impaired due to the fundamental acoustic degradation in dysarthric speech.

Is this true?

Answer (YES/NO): NO